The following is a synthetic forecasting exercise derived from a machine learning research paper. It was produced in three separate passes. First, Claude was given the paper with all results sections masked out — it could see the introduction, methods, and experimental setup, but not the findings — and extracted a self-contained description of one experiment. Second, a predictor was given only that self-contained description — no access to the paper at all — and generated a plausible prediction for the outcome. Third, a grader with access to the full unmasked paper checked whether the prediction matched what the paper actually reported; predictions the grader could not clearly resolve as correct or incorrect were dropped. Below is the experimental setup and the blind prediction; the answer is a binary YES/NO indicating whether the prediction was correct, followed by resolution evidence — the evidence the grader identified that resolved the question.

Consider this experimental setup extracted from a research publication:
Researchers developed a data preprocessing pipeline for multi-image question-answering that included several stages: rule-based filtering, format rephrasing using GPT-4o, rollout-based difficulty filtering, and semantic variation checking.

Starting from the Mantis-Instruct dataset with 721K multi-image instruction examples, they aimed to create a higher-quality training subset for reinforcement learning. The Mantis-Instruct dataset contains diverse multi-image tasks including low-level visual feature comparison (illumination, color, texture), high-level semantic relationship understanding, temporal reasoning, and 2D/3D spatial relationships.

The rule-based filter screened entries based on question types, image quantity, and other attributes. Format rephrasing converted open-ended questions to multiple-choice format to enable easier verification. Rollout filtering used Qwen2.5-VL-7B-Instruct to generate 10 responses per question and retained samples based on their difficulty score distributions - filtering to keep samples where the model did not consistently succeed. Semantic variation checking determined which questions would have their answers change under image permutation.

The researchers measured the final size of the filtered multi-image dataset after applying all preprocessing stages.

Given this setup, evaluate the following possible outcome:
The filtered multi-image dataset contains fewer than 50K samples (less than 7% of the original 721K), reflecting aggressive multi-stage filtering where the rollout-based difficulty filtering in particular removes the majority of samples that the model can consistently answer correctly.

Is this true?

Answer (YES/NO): YES